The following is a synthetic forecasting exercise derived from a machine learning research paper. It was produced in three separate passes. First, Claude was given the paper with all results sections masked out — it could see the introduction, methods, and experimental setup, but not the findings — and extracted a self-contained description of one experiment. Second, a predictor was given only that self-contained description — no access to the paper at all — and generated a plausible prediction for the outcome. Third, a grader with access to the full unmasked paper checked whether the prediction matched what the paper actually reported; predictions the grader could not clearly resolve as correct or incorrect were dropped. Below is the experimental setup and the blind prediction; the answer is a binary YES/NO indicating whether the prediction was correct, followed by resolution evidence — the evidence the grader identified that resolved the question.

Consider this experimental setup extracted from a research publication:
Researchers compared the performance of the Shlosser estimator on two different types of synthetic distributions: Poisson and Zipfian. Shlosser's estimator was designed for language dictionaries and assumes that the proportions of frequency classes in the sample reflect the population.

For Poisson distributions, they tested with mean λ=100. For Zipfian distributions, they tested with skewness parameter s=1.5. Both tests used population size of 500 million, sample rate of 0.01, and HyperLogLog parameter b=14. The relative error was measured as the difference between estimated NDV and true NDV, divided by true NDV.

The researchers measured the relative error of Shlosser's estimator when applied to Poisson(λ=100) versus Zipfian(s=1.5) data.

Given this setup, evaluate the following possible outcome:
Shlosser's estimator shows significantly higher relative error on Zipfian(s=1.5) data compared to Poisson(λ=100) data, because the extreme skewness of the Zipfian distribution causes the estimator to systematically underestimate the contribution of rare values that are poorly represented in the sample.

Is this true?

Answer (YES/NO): NO